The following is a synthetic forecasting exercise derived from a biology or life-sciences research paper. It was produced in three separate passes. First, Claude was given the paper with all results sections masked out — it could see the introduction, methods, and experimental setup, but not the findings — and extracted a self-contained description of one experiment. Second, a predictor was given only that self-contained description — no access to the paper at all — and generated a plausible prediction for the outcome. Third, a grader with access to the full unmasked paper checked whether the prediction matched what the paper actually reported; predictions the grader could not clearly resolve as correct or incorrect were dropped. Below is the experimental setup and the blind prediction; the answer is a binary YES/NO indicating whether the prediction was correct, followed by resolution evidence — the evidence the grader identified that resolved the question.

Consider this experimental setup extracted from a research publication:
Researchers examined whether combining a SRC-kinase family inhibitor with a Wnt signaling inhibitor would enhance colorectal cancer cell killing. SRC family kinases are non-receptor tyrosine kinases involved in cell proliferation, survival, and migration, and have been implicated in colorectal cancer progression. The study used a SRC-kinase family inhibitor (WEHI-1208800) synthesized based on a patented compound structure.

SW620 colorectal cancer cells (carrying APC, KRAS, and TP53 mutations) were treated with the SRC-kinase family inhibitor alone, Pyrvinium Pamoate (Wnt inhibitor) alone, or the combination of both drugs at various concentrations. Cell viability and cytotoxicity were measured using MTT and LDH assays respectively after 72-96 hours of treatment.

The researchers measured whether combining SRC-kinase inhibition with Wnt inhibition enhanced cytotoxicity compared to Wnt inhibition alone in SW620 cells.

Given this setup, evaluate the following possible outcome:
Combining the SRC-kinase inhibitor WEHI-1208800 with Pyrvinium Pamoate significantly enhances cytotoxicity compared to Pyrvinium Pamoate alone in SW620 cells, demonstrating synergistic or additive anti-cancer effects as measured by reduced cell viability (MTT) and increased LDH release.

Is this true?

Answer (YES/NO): NO